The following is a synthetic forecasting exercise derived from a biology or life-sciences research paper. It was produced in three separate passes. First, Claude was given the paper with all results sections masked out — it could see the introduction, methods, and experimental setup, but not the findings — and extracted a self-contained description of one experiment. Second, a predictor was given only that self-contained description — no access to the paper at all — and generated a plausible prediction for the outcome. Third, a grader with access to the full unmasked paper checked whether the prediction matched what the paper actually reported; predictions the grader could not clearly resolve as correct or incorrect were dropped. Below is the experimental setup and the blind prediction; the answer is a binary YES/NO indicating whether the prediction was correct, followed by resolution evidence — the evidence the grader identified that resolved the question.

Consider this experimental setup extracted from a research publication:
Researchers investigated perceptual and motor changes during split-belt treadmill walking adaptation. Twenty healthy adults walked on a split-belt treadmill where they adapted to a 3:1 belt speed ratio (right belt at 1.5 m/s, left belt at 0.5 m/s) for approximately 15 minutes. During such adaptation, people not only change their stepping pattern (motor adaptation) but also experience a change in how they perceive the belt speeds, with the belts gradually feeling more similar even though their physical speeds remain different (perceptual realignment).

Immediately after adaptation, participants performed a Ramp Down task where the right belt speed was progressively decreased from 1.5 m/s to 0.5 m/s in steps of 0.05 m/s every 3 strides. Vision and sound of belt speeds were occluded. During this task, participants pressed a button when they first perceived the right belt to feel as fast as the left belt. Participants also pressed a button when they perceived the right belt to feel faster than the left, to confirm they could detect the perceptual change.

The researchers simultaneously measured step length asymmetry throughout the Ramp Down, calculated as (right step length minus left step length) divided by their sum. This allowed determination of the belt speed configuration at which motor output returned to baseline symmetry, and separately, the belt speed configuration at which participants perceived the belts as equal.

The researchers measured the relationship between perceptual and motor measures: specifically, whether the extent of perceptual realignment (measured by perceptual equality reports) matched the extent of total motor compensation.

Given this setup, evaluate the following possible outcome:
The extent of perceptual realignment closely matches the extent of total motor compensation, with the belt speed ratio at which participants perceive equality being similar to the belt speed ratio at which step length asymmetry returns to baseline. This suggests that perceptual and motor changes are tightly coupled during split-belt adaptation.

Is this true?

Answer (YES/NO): NO